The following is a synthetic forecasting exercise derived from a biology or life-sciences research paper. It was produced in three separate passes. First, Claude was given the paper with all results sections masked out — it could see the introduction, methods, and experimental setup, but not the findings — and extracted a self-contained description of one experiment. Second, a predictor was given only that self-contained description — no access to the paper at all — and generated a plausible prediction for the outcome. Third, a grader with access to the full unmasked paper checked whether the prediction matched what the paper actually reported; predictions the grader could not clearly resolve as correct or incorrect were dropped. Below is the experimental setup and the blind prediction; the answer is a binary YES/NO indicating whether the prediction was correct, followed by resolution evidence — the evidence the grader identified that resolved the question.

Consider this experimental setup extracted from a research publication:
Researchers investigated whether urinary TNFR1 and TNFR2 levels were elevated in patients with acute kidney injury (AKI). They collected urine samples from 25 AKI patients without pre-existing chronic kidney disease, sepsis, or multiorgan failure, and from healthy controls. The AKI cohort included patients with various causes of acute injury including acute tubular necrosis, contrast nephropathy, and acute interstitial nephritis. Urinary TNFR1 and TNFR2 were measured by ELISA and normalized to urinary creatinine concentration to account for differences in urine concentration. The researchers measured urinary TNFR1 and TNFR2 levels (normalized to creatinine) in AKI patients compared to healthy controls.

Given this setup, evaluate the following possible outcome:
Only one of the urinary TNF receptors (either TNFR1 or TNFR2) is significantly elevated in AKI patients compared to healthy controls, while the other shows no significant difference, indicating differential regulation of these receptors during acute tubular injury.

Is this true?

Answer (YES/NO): NO